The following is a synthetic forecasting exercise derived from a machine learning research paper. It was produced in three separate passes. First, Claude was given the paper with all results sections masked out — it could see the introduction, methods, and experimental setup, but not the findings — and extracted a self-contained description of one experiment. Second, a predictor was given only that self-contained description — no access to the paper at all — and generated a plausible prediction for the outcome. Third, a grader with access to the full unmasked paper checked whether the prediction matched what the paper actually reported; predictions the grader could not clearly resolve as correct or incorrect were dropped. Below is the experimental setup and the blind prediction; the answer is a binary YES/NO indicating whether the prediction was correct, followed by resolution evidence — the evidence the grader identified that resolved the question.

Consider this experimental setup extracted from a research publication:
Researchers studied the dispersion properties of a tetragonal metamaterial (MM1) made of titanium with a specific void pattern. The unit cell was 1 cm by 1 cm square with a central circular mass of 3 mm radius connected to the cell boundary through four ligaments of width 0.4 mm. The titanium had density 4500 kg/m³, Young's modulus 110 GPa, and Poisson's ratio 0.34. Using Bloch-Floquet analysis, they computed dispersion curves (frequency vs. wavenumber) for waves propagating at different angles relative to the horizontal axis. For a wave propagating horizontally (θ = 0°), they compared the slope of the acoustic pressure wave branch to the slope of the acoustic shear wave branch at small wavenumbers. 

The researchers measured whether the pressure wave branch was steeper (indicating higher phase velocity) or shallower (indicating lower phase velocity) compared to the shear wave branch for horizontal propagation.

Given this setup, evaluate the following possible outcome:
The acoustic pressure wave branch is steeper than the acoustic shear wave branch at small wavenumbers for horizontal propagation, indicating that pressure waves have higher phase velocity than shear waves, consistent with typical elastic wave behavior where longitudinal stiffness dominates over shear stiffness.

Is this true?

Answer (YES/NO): YES